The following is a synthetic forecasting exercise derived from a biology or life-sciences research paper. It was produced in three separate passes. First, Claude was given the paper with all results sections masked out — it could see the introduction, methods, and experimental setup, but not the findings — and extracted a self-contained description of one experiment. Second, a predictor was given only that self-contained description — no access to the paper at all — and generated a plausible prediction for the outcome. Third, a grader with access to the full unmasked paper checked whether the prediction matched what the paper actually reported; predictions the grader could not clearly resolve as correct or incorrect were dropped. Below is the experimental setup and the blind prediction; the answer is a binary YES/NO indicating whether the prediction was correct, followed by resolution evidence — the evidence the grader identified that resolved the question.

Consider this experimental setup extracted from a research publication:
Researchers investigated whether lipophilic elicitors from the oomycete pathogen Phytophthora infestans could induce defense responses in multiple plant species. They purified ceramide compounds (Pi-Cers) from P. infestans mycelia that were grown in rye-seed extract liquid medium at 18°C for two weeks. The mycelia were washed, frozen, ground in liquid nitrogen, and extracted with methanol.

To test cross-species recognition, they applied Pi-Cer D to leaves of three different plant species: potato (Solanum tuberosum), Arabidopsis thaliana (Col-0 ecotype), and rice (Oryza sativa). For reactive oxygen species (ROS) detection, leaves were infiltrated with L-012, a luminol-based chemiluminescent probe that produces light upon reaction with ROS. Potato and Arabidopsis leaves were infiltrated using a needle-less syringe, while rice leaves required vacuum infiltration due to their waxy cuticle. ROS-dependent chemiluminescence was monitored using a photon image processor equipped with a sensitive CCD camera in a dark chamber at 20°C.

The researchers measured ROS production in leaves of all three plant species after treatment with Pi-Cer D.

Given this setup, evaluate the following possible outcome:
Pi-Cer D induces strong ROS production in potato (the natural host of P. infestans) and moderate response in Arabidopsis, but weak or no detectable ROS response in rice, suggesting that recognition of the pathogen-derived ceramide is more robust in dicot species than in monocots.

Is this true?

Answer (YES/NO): NO